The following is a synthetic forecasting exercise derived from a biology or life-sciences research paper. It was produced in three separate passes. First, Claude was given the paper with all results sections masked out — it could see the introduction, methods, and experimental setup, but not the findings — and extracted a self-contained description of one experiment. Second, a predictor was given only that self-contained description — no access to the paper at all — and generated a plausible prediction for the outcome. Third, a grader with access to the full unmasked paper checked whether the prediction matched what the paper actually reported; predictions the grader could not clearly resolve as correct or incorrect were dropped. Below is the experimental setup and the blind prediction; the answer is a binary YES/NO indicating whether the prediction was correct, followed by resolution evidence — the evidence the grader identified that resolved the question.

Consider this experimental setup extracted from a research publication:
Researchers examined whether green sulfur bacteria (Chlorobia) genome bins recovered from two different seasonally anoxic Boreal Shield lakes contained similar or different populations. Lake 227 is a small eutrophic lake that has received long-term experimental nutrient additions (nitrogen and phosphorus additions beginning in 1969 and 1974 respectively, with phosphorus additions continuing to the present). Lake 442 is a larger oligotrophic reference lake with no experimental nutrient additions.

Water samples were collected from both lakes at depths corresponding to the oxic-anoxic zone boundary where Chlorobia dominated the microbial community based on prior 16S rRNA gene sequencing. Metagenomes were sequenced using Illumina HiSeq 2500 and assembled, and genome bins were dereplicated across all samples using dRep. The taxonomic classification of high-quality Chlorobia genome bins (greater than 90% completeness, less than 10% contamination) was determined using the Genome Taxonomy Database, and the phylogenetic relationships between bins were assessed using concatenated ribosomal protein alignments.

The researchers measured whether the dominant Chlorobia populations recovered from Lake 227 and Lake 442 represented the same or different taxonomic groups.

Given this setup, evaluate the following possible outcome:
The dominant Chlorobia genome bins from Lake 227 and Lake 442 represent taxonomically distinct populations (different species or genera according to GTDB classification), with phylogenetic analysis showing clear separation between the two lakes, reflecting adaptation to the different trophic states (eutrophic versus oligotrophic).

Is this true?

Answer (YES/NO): NO